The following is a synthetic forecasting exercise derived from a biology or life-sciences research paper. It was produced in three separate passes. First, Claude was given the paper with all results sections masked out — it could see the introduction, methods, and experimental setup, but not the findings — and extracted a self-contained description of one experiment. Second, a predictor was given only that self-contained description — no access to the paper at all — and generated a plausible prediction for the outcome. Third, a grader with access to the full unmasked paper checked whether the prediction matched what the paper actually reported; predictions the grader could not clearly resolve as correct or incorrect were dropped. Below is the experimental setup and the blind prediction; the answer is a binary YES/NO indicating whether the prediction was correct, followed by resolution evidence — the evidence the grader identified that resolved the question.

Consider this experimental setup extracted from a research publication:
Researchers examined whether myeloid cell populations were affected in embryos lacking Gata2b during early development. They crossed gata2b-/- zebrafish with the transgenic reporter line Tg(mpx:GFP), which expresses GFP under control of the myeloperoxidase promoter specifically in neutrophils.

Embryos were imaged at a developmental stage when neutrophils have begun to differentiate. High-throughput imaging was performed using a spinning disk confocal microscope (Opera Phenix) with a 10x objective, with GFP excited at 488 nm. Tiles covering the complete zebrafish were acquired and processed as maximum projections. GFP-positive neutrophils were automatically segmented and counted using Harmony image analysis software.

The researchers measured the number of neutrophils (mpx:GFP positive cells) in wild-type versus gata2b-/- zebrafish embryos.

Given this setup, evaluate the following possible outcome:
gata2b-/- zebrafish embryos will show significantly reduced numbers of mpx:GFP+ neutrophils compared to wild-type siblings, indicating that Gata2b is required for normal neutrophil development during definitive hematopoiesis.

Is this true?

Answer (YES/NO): NO